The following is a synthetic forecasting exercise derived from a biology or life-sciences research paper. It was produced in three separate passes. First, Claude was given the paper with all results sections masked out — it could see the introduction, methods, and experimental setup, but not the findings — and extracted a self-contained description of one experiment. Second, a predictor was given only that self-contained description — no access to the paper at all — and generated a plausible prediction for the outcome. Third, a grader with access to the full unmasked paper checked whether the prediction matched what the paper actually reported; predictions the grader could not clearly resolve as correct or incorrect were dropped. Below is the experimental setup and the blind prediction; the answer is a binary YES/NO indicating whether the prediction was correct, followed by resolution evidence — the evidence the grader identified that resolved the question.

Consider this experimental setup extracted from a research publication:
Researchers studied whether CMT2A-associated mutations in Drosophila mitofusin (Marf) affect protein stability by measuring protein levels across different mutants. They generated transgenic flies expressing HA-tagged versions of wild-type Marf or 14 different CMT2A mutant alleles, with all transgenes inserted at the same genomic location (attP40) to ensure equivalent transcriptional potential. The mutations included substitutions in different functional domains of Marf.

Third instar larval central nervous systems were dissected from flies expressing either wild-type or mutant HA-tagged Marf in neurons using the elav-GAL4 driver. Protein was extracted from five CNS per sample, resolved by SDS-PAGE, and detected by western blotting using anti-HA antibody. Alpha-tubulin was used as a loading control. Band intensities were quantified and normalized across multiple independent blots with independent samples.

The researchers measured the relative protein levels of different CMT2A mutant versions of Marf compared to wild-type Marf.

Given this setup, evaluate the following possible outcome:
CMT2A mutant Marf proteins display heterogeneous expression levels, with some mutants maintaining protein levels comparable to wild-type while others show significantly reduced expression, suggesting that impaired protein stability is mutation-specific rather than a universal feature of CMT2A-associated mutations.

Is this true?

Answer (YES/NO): NO